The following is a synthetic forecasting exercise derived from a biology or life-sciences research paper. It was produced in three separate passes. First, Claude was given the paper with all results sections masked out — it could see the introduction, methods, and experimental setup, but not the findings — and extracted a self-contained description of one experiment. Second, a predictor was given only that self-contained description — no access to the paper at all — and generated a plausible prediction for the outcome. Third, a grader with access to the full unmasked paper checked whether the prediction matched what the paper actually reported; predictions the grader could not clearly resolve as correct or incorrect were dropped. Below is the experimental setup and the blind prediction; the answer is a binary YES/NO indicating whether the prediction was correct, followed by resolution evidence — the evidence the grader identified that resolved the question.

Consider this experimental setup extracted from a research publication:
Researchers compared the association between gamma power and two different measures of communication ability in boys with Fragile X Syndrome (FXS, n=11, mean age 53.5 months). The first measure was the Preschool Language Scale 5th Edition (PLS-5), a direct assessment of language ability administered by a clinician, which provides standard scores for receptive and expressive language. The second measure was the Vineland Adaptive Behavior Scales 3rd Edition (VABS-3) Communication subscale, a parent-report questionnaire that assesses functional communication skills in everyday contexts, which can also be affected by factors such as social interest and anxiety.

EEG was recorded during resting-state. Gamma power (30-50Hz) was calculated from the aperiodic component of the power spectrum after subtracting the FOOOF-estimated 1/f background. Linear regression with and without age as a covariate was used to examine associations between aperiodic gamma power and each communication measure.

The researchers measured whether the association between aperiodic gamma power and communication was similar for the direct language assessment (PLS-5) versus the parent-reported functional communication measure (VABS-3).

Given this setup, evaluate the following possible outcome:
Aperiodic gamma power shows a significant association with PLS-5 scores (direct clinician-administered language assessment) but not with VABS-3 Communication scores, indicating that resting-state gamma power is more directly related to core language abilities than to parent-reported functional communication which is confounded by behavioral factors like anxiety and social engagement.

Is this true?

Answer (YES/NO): NO